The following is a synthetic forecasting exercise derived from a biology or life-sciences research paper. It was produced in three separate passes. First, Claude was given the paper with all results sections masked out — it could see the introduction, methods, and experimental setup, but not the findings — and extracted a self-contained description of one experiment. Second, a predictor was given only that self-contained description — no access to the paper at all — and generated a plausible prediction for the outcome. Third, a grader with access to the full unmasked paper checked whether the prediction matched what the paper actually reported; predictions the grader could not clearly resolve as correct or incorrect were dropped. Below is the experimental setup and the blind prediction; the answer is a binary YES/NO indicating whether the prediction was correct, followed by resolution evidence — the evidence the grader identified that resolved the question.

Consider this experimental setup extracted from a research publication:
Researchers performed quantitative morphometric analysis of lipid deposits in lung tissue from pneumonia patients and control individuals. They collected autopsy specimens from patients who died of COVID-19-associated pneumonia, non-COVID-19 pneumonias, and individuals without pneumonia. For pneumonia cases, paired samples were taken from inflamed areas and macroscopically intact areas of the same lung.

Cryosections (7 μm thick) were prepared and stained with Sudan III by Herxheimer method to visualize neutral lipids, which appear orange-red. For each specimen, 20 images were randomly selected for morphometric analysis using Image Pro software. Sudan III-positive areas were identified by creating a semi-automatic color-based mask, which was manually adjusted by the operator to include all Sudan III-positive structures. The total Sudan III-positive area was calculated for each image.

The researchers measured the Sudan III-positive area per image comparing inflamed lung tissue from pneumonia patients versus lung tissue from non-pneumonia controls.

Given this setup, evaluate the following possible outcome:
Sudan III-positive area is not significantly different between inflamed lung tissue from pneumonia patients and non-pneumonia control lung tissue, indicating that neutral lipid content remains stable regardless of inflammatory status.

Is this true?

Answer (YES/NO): NO